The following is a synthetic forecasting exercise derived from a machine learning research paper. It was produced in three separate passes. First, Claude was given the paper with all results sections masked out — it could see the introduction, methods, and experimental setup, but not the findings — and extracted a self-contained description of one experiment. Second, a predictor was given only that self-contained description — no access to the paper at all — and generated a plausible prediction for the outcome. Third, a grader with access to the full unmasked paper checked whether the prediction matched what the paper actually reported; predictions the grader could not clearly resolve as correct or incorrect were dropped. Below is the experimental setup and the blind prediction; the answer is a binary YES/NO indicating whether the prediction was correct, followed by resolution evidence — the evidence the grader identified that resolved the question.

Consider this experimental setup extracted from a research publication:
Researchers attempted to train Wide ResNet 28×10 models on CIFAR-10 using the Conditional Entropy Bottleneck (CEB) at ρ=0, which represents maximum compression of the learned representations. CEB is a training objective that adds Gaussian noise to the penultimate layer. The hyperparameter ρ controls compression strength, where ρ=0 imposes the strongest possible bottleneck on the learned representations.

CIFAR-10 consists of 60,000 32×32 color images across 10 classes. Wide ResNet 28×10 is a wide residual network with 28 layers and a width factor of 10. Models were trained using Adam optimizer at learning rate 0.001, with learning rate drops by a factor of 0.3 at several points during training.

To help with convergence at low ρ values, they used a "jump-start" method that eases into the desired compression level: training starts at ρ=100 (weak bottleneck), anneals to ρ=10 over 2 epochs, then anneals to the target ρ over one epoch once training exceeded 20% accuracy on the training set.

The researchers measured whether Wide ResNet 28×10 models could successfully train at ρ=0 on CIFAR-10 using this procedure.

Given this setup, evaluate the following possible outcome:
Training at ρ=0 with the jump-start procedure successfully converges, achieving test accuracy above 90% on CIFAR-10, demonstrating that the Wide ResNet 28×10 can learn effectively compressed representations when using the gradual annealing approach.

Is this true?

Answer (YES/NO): NO